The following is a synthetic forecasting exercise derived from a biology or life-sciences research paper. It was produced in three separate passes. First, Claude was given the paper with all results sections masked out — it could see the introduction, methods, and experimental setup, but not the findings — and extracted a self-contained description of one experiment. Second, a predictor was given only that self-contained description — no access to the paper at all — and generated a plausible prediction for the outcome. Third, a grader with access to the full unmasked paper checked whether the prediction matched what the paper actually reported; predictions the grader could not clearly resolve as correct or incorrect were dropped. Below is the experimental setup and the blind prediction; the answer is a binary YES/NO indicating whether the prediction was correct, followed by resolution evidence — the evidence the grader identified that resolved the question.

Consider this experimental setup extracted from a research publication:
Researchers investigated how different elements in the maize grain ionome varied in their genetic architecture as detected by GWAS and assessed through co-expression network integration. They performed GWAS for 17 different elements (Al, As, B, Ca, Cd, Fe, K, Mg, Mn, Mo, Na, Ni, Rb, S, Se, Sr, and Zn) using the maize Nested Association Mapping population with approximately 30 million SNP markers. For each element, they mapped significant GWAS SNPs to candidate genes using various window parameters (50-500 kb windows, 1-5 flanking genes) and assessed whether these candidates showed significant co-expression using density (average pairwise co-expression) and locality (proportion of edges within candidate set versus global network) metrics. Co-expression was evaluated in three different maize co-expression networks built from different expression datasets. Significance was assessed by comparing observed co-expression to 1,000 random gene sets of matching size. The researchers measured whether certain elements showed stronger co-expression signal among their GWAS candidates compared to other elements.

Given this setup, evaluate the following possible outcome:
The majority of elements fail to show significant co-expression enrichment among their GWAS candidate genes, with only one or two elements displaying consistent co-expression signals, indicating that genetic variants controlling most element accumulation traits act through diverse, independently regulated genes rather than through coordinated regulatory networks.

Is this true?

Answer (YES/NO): NO